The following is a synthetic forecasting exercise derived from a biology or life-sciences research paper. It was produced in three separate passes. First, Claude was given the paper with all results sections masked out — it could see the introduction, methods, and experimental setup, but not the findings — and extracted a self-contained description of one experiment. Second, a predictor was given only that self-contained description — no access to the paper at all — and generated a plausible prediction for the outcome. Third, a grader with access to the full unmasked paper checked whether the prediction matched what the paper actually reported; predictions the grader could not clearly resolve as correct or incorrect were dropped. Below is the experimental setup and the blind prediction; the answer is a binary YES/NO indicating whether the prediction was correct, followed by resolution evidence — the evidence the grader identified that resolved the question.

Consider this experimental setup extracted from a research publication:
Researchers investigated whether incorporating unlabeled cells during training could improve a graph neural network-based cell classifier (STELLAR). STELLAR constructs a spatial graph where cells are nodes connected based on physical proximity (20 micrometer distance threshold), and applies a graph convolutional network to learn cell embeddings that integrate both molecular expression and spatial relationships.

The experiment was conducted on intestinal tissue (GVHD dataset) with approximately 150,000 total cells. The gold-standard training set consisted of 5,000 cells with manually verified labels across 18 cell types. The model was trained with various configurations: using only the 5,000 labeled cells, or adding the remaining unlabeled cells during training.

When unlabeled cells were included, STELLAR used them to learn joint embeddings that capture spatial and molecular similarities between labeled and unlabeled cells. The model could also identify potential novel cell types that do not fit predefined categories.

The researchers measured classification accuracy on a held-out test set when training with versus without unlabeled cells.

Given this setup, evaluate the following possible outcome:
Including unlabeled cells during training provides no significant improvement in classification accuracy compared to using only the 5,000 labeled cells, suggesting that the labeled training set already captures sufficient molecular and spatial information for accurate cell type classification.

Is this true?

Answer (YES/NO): NO